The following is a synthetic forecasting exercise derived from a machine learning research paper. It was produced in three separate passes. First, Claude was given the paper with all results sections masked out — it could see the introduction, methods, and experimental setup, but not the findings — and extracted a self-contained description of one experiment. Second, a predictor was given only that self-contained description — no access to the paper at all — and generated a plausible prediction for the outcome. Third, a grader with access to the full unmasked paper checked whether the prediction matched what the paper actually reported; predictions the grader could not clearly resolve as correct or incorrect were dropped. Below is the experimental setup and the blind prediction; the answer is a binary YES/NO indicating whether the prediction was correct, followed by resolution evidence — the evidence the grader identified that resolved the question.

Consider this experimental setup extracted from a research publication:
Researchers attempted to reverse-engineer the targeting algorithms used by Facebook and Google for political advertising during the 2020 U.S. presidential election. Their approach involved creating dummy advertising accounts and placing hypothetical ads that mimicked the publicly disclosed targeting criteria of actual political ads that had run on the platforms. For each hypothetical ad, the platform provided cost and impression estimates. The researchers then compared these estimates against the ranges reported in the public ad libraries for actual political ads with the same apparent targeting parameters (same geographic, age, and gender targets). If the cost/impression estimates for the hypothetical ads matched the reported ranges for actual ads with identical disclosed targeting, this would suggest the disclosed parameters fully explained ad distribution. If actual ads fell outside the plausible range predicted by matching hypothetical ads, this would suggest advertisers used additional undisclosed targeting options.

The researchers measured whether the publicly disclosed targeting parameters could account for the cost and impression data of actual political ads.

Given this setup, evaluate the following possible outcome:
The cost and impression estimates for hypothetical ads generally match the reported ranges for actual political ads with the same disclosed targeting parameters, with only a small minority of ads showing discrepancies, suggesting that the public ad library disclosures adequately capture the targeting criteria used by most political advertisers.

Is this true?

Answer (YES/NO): NO